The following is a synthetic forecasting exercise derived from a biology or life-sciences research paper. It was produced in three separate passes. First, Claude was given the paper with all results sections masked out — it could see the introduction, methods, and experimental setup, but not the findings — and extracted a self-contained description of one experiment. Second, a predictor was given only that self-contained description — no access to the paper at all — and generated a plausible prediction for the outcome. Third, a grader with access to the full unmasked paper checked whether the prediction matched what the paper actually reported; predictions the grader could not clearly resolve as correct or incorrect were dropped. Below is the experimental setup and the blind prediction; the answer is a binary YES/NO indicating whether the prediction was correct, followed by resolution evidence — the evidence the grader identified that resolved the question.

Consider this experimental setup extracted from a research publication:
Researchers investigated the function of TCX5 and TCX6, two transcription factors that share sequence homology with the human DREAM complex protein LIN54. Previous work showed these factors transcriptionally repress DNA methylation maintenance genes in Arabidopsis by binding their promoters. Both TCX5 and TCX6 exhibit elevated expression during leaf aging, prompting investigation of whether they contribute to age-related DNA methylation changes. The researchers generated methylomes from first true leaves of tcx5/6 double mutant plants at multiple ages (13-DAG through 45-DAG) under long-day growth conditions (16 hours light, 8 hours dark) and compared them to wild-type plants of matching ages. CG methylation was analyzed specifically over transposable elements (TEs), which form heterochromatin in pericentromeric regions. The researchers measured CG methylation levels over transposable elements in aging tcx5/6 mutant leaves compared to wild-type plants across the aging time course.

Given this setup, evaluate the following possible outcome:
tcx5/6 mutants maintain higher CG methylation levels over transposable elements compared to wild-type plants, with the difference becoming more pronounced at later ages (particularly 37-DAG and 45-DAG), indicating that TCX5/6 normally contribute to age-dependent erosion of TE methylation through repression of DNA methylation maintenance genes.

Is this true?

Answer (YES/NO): YES